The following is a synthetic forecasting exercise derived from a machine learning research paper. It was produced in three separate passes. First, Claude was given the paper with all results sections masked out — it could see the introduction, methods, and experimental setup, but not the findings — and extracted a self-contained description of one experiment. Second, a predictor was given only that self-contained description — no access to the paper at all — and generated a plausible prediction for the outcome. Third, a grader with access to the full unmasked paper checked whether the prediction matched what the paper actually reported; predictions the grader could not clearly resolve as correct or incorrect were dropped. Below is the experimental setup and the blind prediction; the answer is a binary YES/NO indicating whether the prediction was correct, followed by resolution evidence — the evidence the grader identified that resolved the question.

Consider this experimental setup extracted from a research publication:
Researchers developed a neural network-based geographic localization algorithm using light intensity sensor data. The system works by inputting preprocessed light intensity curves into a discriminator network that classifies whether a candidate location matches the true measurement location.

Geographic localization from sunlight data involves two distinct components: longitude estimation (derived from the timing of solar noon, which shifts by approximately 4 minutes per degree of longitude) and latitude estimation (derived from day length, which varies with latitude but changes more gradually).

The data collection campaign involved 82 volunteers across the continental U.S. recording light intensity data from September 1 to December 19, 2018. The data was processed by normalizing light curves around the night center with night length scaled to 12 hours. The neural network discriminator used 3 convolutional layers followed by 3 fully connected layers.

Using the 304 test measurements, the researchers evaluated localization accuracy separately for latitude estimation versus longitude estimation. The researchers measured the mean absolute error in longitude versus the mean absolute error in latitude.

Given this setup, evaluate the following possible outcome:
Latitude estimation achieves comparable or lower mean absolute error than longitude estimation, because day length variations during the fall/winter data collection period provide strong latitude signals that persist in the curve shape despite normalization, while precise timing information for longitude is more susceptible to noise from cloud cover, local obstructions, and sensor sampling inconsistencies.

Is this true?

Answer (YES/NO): NO